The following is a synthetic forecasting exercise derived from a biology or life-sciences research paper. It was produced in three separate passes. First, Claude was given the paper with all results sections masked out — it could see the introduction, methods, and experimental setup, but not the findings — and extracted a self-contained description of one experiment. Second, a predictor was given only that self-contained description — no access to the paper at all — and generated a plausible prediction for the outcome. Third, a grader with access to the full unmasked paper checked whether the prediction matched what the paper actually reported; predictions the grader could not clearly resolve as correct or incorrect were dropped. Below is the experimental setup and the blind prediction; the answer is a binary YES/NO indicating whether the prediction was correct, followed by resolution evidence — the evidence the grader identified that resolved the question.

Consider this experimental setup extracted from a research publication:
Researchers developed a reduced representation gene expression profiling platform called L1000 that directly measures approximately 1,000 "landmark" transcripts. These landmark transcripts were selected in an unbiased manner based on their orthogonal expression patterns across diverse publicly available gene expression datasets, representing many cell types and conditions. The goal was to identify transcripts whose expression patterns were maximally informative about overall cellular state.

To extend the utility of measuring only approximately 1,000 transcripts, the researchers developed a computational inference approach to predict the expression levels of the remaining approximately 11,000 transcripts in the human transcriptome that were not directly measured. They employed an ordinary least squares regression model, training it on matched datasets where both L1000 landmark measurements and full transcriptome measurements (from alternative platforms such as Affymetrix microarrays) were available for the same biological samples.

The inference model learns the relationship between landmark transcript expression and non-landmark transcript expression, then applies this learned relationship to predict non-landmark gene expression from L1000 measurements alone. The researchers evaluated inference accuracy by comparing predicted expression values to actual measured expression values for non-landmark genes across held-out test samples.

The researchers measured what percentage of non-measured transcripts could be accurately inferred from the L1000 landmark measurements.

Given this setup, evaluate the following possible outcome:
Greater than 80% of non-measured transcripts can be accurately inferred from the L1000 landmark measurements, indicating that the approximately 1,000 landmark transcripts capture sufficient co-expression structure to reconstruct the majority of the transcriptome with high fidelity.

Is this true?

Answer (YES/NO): YES